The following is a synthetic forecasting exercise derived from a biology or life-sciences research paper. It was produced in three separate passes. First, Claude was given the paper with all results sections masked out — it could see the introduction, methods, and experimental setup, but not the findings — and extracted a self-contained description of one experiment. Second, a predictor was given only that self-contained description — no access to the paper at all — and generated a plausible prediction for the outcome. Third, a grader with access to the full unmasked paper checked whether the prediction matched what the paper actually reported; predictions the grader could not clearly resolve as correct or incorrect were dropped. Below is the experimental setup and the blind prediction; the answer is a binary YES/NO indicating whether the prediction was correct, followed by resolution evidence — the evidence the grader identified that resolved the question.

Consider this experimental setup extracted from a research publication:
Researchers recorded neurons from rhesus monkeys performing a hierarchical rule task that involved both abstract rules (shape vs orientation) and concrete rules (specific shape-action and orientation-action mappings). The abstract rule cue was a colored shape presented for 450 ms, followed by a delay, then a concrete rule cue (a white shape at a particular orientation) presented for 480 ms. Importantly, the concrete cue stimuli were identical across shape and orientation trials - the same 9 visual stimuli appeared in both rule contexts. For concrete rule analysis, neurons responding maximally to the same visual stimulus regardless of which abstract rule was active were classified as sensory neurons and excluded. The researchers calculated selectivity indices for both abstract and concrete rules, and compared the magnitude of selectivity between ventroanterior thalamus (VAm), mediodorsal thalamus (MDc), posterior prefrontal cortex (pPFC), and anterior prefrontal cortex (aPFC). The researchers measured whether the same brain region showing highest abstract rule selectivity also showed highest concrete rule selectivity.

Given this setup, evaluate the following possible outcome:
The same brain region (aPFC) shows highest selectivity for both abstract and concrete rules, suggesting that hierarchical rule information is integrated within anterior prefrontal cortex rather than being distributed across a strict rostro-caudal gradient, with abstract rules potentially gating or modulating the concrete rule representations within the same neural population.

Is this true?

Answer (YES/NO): NO